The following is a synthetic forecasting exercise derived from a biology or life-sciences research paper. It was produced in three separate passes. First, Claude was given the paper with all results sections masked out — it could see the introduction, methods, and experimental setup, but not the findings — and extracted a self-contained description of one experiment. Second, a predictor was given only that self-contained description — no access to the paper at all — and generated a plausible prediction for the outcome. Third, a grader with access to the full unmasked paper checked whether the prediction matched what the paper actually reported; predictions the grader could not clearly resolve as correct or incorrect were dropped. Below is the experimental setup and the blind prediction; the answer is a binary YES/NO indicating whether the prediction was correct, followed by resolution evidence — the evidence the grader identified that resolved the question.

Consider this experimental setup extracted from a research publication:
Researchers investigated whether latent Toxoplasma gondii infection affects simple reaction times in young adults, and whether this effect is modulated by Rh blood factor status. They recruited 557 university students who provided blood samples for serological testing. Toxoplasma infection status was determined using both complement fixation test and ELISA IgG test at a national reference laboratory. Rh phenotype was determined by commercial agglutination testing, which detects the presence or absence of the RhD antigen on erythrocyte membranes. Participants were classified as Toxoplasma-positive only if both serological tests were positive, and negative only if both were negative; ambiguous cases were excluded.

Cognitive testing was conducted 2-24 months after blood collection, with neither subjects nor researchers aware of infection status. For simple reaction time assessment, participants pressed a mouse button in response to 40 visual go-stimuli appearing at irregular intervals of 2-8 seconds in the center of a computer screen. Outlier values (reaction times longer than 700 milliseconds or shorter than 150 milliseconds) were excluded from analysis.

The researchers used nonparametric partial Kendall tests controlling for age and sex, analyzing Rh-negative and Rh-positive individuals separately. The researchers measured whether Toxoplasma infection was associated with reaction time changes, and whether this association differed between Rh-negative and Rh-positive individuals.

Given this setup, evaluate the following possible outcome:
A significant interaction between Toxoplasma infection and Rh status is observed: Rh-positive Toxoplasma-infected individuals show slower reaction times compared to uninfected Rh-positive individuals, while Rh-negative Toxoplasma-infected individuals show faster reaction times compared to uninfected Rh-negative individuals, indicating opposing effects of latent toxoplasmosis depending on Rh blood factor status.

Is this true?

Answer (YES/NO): NO